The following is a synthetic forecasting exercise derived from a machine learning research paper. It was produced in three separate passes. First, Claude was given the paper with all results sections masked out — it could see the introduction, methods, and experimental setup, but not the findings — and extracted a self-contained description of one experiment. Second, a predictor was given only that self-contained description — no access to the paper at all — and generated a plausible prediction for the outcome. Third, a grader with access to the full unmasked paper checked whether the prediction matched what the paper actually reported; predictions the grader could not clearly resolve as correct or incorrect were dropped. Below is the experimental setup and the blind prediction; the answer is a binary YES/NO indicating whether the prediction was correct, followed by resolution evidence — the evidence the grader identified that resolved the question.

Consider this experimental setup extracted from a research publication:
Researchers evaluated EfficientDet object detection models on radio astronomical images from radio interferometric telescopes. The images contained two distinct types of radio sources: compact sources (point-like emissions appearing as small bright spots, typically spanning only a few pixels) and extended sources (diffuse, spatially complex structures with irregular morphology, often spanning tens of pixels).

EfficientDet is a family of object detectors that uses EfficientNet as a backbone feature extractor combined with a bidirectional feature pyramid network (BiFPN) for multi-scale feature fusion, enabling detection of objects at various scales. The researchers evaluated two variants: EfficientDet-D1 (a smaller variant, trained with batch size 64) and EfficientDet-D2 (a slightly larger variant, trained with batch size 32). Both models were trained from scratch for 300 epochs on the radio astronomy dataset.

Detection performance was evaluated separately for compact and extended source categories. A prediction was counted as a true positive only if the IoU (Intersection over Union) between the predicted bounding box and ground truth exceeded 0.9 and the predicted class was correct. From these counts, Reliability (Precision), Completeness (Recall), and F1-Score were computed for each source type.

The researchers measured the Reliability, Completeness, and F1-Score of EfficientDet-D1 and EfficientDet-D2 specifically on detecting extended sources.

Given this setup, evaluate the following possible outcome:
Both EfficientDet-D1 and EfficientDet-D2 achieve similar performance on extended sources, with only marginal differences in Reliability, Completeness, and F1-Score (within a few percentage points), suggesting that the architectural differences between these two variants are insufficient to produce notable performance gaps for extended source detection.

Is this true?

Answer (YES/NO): NO